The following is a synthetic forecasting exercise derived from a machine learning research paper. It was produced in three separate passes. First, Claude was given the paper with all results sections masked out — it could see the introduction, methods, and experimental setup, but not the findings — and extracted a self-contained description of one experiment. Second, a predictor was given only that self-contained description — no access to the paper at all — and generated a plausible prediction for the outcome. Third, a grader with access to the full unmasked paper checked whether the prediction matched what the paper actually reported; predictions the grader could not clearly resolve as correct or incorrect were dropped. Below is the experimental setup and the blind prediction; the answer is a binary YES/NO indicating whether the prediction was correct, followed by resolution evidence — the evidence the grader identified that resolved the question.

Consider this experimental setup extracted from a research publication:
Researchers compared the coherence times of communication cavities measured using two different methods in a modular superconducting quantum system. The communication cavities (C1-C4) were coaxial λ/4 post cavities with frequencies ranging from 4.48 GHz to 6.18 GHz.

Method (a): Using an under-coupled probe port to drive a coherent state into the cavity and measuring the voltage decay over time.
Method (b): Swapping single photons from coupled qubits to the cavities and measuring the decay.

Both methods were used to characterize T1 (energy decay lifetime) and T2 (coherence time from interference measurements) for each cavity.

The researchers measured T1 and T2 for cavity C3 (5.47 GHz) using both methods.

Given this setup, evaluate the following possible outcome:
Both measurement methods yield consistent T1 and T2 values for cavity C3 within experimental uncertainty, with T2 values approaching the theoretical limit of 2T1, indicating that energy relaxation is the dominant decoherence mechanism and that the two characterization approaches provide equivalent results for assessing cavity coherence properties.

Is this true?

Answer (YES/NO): NO